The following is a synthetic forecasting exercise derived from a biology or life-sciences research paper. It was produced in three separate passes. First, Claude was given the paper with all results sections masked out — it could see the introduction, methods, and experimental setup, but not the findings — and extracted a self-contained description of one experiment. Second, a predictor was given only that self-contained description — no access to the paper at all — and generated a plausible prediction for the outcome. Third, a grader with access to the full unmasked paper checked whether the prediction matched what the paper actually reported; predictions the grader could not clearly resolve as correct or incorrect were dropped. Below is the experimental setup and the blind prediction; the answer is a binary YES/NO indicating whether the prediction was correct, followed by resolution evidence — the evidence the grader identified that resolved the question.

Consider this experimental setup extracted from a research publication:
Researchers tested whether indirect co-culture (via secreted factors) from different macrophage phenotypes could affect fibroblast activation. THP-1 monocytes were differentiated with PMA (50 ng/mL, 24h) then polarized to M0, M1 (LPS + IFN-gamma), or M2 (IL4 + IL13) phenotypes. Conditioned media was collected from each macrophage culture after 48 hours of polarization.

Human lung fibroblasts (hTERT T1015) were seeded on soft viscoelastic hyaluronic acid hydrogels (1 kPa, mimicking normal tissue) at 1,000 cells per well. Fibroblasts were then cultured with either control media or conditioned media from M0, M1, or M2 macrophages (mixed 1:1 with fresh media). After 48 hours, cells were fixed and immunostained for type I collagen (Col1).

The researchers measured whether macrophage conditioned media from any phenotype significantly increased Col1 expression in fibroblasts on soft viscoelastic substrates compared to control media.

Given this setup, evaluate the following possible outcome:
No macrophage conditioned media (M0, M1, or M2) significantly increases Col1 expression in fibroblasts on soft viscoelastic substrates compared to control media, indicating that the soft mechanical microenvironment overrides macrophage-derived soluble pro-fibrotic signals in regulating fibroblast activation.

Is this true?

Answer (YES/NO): YES